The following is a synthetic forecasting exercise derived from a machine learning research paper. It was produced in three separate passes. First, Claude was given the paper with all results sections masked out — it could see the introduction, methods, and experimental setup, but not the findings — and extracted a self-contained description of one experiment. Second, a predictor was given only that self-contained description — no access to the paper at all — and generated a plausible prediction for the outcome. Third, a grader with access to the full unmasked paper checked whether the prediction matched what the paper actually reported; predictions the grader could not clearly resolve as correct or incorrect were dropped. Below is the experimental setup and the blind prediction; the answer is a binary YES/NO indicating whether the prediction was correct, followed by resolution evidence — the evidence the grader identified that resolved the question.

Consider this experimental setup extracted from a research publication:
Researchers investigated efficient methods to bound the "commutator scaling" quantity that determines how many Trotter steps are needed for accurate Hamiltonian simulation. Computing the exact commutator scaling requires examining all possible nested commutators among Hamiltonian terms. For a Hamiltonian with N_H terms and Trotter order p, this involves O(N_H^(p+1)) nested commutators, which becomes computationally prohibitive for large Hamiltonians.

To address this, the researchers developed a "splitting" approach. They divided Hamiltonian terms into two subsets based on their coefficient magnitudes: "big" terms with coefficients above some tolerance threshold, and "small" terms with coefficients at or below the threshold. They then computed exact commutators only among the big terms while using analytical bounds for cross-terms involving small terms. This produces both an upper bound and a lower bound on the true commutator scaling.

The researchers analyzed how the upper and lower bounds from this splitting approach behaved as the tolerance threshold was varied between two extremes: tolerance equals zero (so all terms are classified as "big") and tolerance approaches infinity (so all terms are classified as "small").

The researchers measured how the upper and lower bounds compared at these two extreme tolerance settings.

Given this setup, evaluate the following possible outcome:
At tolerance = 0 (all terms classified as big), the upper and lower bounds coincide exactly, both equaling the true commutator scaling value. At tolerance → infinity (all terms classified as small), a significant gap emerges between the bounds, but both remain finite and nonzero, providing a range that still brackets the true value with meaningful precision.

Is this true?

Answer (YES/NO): NO